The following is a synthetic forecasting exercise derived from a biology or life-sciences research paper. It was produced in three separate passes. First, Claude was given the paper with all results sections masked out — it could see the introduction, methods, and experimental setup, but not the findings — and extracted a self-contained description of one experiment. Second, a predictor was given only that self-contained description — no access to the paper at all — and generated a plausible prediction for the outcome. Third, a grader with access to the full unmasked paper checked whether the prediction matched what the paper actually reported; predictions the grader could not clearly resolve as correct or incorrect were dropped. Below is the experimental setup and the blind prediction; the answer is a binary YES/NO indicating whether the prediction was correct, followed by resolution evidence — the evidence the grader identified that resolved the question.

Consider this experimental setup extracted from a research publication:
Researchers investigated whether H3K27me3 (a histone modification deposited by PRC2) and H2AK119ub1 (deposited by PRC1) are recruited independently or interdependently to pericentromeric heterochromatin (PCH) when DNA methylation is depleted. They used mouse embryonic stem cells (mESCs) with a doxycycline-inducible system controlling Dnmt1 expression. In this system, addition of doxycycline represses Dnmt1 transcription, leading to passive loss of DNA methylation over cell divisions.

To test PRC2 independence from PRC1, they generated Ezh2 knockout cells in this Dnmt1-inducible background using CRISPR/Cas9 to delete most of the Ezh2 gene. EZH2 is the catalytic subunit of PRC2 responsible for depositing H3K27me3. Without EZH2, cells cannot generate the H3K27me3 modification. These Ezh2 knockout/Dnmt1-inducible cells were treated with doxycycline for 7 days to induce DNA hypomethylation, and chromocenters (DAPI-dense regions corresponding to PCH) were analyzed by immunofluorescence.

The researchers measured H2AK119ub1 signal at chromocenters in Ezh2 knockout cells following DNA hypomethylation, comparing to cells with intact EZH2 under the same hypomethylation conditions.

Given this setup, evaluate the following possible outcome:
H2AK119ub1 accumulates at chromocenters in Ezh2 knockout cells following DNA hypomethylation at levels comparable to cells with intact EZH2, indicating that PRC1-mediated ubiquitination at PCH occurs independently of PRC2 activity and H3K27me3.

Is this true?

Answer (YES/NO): NO